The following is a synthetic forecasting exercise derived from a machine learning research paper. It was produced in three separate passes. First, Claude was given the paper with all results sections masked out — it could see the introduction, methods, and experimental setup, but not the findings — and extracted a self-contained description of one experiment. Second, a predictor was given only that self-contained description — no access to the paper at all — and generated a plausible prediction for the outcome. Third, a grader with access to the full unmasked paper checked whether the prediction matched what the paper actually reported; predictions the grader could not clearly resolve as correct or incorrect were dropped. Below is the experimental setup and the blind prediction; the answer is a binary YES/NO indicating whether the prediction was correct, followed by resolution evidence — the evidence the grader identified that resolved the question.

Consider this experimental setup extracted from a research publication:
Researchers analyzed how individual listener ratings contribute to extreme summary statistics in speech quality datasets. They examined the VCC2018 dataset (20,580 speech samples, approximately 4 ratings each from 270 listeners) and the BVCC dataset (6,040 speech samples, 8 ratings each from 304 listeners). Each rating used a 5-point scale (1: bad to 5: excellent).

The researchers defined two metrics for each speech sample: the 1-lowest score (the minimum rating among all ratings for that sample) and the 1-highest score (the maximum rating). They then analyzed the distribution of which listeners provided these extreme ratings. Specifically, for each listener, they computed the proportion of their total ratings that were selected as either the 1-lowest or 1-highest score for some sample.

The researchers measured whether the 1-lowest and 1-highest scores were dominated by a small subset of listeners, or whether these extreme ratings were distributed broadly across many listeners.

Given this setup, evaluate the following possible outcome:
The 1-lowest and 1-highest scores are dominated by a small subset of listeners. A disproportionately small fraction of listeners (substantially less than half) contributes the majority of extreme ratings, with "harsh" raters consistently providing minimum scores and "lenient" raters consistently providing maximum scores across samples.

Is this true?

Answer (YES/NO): NO